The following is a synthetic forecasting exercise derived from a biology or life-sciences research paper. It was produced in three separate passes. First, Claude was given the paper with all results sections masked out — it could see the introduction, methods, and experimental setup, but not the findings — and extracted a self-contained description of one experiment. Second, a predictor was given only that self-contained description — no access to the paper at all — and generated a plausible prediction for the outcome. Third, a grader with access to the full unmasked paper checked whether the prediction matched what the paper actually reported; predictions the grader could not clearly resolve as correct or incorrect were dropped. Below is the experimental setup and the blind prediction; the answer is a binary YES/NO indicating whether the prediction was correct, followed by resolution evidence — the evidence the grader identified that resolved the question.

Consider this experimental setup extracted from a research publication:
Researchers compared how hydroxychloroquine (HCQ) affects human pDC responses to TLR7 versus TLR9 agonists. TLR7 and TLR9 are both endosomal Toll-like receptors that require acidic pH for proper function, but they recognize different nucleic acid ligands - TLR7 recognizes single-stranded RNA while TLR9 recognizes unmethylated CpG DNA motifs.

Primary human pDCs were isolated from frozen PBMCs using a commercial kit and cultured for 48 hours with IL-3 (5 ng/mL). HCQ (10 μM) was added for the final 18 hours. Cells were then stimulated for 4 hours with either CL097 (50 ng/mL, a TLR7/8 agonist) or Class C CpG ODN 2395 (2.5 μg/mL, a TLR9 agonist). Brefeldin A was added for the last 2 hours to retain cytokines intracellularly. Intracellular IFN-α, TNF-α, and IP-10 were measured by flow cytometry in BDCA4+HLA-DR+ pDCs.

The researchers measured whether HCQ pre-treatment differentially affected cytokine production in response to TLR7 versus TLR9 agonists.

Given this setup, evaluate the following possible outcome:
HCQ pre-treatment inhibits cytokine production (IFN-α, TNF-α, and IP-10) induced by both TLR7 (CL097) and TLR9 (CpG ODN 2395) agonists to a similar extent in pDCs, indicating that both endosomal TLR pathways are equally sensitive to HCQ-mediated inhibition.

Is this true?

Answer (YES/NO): YES